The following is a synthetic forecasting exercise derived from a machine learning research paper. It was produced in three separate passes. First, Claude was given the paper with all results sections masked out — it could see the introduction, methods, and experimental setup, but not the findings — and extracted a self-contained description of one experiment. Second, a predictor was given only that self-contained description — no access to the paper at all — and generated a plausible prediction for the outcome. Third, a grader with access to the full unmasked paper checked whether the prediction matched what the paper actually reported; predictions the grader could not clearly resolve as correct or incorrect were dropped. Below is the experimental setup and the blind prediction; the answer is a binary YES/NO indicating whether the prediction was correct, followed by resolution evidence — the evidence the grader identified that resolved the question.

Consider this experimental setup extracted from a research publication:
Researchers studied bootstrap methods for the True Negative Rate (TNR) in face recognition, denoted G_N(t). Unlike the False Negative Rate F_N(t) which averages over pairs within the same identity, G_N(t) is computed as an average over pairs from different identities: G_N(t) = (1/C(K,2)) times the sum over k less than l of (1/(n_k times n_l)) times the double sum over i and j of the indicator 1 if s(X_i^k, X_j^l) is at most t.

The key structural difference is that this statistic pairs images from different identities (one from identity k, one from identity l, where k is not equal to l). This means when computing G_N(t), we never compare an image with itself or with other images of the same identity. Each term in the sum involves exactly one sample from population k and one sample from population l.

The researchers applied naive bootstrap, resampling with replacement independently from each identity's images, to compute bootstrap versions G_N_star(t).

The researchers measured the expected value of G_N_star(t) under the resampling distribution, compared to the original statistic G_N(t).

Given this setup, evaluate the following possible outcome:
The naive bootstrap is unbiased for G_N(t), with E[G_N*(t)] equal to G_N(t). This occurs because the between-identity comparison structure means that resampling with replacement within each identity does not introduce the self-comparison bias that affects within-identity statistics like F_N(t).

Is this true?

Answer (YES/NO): YES